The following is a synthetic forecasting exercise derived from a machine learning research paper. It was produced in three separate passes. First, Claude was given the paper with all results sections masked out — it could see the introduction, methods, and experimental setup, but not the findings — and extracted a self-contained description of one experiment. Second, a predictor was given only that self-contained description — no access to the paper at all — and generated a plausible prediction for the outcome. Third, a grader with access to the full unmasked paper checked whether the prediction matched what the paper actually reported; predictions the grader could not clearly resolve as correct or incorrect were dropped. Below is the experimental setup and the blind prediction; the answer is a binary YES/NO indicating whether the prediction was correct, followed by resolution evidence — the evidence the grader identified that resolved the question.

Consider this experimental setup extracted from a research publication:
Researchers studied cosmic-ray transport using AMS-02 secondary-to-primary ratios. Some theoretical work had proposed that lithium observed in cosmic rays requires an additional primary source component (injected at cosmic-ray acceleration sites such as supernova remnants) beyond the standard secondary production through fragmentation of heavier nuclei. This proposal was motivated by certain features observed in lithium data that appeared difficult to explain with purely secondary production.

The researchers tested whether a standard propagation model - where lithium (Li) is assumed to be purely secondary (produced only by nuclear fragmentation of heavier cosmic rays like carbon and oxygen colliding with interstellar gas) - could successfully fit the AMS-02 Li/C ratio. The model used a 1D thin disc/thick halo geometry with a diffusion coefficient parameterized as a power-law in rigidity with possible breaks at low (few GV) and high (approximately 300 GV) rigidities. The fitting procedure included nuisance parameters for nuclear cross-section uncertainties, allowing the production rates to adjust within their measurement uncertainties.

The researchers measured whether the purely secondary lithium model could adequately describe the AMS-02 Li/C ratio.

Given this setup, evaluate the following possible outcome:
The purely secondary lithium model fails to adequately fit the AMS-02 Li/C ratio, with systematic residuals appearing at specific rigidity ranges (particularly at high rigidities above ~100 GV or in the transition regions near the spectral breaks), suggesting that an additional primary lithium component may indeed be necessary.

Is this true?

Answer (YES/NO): NO